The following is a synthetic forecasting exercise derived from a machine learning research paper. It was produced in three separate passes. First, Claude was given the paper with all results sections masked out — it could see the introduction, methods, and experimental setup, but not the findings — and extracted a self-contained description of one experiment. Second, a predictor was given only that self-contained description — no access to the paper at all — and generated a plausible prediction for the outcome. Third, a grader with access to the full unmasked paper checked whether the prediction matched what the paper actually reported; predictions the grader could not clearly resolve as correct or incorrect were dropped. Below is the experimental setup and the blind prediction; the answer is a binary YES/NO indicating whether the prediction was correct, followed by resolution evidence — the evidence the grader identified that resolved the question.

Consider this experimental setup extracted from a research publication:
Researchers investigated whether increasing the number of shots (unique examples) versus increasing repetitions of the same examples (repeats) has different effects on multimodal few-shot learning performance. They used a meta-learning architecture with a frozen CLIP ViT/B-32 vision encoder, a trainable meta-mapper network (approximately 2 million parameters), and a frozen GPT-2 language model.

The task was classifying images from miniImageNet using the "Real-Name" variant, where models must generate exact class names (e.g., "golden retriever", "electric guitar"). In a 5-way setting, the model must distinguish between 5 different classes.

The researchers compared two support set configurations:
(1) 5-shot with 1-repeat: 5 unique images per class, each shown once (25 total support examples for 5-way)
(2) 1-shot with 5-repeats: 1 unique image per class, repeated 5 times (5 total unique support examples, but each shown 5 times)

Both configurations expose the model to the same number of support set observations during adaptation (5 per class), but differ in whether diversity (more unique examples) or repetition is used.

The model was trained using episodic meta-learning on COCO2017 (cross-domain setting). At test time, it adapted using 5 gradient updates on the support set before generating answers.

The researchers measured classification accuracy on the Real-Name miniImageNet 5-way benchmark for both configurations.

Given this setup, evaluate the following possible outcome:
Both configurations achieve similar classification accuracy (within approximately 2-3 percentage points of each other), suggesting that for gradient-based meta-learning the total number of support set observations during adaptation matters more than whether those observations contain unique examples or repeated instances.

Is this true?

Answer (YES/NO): NO